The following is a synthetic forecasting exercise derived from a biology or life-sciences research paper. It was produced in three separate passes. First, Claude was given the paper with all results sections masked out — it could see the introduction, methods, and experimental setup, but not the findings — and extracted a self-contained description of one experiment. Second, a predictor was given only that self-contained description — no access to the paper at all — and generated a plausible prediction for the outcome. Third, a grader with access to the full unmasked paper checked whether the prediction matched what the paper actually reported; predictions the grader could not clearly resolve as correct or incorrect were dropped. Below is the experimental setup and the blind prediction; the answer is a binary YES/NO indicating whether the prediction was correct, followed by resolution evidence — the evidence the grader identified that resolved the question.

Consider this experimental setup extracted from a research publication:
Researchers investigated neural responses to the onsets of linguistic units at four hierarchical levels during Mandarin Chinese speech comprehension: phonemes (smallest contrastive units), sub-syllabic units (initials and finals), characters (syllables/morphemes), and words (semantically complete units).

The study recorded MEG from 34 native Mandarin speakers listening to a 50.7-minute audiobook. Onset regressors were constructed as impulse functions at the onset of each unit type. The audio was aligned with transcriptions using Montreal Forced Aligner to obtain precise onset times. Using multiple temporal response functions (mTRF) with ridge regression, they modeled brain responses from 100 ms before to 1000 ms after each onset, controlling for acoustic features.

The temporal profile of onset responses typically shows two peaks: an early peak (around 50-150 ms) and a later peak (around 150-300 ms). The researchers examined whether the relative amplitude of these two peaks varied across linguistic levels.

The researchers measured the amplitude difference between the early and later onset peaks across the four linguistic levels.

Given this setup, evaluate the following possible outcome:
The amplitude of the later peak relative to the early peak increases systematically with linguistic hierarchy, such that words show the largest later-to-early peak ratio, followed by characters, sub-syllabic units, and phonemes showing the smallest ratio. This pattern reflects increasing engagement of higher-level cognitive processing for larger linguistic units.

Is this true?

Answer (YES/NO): YES